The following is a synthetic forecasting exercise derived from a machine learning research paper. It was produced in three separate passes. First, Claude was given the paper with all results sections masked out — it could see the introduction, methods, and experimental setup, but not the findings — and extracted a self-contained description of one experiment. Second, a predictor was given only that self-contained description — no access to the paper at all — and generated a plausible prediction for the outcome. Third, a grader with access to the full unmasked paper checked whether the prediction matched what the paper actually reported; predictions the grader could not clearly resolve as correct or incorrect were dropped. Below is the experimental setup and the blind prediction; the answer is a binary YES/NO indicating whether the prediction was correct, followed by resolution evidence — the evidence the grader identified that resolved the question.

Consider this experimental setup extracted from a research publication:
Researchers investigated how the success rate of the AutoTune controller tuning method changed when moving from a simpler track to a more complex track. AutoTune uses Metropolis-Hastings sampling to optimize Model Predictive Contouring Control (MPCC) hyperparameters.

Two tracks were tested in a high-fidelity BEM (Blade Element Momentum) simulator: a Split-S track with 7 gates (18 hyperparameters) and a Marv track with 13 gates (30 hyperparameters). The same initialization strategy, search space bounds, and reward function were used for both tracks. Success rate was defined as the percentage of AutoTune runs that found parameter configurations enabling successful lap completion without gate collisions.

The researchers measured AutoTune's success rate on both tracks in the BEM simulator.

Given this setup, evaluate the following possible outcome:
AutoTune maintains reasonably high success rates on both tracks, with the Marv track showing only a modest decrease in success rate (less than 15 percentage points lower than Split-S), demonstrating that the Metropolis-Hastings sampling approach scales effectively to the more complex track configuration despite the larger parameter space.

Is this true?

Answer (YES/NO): NO